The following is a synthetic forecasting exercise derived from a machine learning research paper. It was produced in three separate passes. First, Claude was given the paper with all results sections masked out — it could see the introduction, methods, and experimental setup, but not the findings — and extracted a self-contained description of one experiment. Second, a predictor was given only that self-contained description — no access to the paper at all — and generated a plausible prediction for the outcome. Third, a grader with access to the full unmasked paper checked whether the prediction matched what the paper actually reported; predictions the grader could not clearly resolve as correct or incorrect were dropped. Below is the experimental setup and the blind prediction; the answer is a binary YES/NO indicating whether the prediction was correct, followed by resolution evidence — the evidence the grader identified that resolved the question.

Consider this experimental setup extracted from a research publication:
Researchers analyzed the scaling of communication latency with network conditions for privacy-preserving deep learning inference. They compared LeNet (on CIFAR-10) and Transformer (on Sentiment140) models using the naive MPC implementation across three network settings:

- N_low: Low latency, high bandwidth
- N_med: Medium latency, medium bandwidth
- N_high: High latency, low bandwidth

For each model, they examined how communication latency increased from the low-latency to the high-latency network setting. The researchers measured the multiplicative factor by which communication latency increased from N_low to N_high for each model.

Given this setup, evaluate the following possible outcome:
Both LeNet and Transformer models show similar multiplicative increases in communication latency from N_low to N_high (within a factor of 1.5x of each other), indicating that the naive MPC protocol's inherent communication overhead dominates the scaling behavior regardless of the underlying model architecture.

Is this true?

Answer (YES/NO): YES